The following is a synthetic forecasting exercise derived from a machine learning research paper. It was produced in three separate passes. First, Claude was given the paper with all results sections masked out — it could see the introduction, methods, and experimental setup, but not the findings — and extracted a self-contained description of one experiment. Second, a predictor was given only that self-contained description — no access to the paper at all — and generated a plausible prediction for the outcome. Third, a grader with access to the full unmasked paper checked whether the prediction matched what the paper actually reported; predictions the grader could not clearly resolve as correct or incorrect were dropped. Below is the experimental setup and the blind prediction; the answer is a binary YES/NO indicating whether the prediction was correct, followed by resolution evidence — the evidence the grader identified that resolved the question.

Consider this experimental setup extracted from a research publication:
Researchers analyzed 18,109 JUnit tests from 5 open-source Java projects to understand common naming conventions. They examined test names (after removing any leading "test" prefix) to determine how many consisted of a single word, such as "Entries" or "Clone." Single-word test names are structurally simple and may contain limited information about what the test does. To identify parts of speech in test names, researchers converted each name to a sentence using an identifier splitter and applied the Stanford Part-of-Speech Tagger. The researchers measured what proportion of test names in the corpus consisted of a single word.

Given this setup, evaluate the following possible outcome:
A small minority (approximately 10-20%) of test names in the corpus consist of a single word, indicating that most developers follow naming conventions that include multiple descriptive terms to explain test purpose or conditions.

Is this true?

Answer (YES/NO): YES